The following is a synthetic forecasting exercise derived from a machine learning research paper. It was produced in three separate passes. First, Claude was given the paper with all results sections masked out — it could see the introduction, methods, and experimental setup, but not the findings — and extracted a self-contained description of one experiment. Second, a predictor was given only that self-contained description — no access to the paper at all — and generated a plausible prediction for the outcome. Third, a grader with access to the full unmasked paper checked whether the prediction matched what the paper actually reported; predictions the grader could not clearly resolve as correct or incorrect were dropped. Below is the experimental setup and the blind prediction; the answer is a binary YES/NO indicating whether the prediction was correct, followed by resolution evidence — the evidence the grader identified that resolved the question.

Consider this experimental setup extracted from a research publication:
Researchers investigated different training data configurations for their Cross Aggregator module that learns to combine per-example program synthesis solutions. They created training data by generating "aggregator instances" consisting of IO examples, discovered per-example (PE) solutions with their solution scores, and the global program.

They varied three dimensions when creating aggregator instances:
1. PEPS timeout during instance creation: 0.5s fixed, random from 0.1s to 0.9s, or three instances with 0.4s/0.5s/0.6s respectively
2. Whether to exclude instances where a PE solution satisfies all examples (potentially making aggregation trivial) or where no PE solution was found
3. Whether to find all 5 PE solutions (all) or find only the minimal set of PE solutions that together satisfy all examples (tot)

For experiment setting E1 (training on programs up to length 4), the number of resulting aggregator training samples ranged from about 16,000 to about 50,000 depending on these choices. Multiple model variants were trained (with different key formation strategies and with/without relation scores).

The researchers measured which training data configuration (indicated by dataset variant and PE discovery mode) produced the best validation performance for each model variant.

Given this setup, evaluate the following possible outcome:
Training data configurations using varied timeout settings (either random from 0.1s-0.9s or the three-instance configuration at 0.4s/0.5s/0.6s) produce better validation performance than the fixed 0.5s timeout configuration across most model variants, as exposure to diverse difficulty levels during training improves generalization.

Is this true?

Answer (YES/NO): YES